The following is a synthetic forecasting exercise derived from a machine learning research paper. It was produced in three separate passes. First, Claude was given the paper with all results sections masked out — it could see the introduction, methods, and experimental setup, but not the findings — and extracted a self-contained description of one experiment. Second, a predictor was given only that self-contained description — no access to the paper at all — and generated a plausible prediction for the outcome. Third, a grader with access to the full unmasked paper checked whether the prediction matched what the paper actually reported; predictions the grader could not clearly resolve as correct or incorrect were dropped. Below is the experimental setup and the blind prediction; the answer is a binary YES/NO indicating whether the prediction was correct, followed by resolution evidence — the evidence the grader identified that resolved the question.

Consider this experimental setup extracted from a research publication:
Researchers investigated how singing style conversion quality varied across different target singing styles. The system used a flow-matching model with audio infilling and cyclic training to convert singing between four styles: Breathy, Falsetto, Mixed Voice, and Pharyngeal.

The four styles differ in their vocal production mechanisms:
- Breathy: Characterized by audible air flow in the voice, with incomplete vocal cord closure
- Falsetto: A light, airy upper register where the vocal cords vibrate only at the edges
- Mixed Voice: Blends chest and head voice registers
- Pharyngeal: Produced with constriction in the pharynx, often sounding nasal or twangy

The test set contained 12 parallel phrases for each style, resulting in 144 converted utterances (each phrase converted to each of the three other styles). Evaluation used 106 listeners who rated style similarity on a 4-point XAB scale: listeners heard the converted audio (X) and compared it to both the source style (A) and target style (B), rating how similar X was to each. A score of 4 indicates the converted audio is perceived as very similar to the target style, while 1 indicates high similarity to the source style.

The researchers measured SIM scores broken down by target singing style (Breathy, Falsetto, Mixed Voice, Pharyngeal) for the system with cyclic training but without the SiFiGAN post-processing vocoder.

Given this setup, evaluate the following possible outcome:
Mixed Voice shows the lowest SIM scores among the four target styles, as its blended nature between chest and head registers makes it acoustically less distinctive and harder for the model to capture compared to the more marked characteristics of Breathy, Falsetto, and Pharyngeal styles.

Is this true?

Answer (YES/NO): NO